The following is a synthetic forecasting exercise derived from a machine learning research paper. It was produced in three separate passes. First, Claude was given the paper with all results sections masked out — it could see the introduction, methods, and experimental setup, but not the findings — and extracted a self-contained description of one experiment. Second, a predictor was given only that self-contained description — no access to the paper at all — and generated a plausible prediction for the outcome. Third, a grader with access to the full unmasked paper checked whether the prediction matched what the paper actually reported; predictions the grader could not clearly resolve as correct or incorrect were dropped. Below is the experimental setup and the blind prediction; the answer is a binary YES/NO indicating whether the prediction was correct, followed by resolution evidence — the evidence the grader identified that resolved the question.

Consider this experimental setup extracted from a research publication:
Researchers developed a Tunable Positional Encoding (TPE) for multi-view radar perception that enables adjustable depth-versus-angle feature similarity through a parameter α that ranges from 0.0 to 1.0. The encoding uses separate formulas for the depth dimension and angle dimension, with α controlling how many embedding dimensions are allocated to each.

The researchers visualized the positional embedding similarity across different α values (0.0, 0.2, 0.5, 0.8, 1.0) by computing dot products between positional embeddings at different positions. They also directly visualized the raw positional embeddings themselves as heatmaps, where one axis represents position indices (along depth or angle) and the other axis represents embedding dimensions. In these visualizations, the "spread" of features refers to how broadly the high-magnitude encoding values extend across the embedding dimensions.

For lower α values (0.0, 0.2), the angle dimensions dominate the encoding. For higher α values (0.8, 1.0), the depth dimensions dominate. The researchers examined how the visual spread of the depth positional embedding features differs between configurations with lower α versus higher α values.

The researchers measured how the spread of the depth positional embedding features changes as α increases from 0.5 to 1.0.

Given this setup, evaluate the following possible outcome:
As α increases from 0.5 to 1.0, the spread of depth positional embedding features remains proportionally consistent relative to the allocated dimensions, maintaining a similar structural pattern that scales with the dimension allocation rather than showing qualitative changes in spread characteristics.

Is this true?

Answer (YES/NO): NO